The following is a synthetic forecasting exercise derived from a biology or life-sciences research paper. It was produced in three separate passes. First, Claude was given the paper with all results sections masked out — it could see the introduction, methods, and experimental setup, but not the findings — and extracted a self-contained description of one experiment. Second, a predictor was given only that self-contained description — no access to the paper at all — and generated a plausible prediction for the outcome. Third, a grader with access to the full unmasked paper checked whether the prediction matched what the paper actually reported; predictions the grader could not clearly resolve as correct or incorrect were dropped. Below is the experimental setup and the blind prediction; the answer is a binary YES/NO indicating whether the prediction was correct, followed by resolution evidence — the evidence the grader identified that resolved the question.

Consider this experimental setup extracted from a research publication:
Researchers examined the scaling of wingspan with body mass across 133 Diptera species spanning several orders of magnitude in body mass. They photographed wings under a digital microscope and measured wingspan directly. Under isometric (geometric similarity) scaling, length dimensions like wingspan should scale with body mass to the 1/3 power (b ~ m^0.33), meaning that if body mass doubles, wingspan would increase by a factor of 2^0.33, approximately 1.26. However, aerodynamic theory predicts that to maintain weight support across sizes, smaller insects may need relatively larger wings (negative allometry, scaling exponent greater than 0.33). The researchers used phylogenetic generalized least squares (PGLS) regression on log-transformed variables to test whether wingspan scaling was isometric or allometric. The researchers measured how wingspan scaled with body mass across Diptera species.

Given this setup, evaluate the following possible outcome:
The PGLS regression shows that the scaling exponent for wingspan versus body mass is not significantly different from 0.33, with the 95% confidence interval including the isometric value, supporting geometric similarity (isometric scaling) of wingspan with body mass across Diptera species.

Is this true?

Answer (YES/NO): NO